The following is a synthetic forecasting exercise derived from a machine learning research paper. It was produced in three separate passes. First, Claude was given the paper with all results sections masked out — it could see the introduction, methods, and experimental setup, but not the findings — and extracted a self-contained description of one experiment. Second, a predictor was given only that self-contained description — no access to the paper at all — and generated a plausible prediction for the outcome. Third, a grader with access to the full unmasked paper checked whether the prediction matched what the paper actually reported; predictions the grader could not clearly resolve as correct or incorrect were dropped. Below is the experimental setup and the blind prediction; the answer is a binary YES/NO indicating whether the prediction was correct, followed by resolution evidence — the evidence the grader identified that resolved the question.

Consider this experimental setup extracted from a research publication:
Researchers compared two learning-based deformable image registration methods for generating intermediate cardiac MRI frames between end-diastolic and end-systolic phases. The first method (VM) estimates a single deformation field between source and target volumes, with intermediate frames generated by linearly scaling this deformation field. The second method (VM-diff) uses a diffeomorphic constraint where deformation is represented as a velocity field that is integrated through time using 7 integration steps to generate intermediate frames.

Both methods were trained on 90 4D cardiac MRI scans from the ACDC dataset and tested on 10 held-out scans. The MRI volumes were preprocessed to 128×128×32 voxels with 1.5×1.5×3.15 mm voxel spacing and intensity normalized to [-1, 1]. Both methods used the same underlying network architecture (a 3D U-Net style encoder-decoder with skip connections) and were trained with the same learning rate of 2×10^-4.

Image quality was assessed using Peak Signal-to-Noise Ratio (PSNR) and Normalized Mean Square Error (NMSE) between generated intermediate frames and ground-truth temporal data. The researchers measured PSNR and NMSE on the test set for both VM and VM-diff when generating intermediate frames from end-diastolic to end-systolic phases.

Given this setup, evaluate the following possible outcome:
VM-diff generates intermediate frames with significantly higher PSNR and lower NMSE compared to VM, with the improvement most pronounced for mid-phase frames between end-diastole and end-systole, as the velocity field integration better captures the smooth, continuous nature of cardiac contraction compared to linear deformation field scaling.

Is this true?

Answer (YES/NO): NO